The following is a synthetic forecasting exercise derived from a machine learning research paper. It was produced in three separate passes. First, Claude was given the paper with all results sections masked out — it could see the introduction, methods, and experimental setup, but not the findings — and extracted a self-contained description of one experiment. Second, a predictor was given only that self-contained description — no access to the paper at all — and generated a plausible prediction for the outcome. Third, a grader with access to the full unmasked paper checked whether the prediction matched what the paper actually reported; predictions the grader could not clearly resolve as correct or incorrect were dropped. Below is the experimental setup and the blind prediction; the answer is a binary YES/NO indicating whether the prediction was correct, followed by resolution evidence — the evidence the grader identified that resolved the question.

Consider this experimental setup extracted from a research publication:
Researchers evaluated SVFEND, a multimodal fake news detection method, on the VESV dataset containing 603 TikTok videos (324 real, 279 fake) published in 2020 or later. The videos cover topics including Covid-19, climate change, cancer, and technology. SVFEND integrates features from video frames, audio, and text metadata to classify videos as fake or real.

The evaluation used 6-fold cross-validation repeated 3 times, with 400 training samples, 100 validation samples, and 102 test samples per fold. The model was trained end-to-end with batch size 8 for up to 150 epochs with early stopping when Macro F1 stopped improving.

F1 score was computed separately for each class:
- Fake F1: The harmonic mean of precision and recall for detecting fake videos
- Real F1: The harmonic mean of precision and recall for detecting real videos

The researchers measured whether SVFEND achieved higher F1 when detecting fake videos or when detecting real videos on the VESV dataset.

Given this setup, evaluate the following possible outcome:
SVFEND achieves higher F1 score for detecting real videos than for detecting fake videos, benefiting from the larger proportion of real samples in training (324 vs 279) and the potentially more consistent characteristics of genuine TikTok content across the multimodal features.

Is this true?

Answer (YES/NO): NO